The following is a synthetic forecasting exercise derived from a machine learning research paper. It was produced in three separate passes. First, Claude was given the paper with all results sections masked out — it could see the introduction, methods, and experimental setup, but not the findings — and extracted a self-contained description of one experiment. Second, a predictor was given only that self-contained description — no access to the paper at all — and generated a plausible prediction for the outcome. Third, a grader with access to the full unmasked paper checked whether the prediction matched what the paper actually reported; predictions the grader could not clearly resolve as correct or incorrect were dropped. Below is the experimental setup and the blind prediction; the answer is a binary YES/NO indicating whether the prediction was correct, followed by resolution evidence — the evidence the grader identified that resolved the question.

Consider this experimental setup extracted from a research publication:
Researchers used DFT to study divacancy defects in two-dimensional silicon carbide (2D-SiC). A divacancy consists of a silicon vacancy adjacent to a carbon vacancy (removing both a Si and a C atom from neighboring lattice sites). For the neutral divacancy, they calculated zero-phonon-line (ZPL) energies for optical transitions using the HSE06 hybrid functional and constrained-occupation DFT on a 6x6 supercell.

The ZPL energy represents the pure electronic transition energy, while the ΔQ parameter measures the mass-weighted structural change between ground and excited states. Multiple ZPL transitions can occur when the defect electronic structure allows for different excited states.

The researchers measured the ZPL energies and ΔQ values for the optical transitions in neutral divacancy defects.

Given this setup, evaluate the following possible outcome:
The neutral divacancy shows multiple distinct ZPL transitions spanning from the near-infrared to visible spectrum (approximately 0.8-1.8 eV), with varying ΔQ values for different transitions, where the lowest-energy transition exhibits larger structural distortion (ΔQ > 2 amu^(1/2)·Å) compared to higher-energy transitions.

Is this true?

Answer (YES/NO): NO